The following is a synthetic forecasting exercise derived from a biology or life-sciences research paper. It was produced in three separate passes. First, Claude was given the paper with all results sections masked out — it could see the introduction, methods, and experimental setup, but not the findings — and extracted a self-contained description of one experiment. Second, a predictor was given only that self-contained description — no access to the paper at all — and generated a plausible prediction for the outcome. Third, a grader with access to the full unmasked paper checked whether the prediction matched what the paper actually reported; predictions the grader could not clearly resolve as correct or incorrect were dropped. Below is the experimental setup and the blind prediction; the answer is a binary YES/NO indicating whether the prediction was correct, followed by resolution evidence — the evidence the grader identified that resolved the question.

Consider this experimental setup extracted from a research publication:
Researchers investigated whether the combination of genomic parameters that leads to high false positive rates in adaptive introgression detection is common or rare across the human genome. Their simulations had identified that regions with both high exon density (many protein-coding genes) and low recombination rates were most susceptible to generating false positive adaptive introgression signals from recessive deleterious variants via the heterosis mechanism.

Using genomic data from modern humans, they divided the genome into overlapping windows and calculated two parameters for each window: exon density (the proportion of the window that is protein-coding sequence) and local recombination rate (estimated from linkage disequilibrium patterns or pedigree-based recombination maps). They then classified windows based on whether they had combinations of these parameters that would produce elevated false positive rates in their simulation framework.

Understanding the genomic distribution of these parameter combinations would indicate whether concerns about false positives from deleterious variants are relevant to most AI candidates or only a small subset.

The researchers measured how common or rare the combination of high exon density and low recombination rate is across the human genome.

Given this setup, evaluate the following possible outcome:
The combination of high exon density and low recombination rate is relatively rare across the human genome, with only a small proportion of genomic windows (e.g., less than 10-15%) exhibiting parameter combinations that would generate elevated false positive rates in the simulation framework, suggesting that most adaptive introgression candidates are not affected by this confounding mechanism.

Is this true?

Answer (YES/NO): YES